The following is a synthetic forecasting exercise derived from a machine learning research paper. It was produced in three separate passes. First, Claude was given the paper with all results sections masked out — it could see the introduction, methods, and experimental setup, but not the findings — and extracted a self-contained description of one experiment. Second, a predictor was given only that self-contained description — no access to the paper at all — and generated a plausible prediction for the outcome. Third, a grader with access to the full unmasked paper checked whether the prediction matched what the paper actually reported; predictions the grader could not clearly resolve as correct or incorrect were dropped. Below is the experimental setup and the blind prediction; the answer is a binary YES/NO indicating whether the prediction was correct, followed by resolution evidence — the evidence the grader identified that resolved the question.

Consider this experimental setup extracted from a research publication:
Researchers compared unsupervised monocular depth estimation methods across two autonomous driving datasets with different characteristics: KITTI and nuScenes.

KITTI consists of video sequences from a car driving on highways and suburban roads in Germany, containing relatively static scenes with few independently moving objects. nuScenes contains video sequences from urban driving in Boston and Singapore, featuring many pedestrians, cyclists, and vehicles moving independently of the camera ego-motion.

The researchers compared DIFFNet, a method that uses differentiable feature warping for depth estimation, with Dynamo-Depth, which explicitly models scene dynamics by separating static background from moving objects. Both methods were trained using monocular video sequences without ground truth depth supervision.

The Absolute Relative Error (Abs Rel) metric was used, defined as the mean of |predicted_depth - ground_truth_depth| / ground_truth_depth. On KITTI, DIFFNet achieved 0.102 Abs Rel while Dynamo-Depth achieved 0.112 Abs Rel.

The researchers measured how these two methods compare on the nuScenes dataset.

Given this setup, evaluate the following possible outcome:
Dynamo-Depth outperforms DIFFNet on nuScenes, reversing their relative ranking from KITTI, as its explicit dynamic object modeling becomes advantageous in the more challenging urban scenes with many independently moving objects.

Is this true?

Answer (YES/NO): YES